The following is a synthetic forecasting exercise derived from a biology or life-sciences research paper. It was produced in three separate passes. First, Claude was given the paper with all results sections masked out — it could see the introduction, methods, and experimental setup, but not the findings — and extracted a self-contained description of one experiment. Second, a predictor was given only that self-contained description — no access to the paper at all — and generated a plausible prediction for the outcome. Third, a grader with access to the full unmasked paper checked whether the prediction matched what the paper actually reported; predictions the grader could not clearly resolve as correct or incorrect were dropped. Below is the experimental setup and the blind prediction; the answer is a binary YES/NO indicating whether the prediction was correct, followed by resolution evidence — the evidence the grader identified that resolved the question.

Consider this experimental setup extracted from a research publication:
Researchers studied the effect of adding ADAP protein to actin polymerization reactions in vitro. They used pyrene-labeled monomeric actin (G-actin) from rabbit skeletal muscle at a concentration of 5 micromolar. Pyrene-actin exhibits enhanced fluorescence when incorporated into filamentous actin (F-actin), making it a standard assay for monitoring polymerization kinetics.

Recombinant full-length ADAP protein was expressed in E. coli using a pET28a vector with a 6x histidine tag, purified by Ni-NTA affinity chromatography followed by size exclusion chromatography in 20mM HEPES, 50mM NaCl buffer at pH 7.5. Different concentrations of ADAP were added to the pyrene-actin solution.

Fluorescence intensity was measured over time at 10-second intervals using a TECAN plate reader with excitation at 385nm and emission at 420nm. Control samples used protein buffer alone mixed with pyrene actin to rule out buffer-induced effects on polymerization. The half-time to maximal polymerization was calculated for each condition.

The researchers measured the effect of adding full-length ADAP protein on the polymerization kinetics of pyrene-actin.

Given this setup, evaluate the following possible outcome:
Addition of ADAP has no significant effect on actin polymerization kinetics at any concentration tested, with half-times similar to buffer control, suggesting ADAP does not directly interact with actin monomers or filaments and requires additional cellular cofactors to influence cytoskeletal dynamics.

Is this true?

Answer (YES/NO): NO